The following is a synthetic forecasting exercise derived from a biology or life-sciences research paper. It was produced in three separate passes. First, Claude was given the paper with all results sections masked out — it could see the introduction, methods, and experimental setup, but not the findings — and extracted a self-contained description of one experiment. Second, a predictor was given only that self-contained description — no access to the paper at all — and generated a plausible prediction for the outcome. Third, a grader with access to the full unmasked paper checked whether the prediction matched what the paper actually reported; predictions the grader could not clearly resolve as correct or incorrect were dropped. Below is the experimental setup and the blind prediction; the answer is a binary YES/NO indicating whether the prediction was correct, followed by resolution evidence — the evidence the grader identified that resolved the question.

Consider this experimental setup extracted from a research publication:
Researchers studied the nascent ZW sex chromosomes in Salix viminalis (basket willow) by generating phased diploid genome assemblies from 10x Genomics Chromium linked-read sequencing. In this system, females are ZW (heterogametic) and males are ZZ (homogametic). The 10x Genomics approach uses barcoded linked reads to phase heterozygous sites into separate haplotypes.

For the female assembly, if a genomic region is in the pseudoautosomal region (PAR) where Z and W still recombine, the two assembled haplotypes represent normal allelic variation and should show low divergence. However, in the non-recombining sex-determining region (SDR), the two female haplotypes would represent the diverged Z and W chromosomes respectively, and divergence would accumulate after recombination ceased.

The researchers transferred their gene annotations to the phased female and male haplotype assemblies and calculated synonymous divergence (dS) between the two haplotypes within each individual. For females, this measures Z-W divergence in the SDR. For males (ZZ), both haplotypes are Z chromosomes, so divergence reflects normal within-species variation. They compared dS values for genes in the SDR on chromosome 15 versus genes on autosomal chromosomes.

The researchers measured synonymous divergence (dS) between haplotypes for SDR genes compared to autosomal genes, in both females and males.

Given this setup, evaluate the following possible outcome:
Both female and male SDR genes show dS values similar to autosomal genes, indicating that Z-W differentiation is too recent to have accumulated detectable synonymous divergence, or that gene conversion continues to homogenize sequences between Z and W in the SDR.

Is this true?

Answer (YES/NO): NO